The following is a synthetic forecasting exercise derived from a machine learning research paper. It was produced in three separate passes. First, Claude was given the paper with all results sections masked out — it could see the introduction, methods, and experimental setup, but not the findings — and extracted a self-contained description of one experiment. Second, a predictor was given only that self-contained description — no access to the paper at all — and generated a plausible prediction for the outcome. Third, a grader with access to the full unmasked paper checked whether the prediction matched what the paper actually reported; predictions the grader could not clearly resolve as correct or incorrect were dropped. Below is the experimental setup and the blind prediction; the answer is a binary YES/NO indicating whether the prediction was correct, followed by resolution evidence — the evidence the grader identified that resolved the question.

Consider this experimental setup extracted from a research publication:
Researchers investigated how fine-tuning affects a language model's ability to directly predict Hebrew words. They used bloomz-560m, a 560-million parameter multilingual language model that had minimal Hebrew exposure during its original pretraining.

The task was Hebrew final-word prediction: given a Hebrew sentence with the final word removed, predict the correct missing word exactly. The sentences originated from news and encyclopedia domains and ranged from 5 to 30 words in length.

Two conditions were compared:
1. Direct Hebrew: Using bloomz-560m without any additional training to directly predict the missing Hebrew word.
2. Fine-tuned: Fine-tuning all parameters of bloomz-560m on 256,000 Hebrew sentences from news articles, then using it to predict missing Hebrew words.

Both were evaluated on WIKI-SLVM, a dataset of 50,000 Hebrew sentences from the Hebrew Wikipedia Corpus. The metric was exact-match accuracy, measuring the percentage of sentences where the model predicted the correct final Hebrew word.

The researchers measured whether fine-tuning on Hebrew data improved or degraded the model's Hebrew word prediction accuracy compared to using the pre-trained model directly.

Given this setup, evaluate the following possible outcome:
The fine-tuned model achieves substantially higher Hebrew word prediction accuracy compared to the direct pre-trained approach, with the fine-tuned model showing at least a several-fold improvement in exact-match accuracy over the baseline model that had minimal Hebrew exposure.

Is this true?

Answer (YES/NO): NO